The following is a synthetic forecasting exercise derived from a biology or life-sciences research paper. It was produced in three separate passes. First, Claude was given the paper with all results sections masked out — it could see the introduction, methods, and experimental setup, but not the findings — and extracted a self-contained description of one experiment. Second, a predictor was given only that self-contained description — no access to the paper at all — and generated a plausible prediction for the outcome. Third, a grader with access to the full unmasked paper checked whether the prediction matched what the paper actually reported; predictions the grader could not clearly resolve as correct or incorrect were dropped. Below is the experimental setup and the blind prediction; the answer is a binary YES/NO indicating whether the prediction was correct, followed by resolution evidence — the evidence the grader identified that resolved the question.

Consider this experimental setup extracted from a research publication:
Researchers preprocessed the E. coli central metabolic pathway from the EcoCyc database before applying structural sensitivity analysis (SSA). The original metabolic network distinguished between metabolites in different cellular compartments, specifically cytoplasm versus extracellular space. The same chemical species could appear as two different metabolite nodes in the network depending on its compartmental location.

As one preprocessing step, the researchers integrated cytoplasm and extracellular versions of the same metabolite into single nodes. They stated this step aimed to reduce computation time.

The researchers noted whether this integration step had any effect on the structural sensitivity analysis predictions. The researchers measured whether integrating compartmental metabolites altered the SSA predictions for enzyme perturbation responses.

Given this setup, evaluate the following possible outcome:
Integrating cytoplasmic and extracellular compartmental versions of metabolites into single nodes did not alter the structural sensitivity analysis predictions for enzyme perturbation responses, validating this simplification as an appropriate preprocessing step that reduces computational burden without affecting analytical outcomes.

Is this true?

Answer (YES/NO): YES